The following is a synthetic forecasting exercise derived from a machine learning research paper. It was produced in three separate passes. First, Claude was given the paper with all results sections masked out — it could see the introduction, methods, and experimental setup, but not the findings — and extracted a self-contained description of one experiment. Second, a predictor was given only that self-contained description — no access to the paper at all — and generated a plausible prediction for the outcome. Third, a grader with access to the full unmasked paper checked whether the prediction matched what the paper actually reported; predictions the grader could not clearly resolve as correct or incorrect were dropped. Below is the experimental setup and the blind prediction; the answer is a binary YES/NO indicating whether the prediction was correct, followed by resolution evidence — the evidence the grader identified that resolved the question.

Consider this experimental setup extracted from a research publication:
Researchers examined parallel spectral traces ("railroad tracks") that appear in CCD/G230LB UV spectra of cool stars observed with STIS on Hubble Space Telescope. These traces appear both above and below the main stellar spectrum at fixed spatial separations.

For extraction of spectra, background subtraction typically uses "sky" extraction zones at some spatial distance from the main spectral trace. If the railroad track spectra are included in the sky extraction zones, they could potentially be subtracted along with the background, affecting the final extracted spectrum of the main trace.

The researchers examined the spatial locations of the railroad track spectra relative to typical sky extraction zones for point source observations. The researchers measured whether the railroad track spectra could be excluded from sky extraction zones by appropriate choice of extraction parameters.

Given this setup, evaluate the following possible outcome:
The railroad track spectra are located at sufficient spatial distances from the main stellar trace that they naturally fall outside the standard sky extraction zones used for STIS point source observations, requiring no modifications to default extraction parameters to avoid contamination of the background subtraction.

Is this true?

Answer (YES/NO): NO